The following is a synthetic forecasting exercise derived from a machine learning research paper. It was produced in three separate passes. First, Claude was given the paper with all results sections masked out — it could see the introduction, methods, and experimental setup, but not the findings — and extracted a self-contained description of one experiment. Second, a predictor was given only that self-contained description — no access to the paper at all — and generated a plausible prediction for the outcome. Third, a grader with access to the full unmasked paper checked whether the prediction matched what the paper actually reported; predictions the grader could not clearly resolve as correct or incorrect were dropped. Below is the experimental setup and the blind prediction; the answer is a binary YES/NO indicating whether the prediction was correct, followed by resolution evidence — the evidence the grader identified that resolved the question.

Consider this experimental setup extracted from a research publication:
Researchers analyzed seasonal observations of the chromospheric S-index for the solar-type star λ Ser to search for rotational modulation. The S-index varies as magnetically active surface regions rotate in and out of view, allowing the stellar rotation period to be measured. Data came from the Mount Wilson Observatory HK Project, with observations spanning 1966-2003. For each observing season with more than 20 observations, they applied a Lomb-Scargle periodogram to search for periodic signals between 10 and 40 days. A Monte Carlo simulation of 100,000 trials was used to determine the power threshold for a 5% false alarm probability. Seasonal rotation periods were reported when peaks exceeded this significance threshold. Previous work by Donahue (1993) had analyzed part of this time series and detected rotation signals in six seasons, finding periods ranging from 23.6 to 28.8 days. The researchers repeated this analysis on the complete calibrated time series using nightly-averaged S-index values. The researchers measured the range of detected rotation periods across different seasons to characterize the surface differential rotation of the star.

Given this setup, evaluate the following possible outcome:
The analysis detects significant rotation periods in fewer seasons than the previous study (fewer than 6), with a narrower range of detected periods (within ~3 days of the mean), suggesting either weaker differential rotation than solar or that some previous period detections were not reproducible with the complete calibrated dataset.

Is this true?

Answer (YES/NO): NO